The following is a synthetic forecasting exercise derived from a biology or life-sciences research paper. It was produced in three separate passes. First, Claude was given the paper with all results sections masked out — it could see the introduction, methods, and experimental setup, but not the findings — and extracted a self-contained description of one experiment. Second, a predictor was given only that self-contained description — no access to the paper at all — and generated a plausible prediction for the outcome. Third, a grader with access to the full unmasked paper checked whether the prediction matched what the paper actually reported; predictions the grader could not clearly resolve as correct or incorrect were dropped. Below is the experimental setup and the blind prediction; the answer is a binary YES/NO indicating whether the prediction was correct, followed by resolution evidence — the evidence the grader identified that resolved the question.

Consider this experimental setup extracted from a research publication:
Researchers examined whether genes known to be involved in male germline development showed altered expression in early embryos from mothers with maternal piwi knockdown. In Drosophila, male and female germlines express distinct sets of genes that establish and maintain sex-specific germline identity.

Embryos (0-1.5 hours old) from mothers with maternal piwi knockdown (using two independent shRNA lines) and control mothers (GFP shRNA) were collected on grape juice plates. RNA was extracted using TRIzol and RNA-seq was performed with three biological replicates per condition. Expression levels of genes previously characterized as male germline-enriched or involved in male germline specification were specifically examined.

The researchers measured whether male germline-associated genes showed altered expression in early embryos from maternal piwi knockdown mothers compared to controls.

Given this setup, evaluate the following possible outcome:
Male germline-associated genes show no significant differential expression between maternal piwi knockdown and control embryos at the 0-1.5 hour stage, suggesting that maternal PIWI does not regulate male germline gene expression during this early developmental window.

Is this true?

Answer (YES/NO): YES